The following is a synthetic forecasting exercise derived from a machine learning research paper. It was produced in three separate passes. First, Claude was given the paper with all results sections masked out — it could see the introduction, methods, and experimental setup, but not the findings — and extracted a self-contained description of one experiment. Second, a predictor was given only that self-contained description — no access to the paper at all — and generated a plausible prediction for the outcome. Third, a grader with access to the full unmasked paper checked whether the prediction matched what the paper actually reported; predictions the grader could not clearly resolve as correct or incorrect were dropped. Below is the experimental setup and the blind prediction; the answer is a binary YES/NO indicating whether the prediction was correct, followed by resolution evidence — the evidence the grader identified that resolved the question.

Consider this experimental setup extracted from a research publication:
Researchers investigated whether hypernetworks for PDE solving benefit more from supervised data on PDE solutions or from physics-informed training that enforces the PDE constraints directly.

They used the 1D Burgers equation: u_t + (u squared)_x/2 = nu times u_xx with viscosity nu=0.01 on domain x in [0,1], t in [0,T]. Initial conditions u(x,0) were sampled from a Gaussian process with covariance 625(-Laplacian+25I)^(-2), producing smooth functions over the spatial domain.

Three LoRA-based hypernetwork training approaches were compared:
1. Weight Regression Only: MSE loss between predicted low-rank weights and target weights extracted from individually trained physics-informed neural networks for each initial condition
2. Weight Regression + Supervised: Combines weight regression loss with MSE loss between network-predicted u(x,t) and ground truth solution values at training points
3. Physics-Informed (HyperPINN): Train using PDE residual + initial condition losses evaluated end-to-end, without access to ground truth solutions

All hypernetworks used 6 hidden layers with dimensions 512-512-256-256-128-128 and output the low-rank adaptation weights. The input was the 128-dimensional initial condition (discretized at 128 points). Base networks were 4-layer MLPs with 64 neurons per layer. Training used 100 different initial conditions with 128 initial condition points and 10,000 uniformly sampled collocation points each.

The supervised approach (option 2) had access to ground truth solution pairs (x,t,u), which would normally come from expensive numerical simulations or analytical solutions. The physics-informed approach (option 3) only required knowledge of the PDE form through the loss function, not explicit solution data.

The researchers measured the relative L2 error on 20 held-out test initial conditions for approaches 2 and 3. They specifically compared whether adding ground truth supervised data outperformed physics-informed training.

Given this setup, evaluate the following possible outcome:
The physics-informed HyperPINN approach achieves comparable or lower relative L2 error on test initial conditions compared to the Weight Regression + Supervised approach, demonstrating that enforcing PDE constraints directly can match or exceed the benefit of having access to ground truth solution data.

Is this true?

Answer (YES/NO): YES